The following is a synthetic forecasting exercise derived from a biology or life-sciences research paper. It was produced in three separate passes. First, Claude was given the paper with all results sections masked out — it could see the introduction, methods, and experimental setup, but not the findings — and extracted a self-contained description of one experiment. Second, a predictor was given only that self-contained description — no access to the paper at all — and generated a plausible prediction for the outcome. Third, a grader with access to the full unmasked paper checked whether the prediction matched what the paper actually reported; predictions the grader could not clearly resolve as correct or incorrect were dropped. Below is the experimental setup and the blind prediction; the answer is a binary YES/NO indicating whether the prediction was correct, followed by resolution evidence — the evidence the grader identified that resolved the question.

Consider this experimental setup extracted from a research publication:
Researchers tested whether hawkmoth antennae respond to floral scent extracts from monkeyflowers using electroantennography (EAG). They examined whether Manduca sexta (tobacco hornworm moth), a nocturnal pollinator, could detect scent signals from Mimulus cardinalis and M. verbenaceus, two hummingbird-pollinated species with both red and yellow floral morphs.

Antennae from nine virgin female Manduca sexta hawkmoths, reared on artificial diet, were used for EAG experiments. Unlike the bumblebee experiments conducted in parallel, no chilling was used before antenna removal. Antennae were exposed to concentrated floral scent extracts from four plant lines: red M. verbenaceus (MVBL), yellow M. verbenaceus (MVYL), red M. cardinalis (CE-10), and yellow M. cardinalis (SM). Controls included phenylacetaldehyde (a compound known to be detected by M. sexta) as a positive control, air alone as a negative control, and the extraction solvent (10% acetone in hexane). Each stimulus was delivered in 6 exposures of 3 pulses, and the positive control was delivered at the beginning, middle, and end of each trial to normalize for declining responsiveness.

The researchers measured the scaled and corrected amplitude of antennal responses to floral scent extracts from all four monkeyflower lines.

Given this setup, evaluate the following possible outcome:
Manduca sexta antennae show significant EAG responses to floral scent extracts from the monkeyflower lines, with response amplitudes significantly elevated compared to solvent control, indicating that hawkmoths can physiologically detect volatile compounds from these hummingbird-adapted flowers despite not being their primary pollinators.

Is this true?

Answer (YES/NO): YES